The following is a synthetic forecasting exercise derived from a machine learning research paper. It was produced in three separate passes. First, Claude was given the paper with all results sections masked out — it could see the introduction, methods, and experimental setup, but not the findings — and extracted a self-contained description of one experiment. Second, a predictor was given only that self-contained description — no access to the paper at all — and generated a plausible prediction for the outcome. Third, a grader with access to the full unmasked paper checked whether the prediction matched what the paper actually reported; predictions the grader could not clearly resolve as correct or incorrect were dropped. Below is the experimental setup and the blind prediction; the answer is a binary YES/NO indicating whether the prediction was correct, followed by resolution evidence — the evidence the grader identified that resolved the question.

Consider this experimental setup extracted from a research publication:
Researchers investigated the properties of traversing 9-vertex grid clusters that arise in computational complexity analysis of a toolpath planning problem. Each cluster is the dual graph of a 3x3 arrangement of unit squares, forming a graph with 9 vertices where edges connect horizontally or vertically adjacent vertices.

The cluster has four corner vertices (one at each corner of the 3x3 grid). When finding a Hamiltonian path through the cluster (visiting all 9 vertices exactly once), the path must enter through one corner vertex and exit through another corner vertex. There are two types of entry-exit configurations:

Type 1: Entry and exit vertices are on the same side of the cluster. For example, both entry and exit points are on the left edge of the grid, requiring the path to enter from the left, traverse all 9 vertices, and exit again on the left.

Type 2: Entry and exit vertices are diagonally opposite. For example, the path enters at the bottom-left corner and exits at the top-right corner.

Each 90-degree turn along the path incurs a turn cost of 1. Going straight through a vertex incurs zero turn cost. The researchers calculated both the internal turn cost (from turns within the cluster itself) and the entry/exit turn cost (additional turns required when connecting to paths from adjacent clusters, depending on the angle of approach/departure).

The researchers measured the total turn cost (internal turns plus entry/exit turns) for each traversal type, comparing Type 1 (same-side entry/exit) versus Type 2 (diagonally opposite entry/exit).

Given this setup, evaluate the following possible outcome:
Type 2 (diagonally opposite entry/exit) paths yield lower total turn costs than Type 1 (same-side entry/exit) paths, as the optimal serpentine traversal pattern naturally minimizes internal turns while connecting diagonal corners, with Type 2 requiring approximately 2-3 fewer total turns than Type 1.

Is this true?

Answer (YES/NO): YES